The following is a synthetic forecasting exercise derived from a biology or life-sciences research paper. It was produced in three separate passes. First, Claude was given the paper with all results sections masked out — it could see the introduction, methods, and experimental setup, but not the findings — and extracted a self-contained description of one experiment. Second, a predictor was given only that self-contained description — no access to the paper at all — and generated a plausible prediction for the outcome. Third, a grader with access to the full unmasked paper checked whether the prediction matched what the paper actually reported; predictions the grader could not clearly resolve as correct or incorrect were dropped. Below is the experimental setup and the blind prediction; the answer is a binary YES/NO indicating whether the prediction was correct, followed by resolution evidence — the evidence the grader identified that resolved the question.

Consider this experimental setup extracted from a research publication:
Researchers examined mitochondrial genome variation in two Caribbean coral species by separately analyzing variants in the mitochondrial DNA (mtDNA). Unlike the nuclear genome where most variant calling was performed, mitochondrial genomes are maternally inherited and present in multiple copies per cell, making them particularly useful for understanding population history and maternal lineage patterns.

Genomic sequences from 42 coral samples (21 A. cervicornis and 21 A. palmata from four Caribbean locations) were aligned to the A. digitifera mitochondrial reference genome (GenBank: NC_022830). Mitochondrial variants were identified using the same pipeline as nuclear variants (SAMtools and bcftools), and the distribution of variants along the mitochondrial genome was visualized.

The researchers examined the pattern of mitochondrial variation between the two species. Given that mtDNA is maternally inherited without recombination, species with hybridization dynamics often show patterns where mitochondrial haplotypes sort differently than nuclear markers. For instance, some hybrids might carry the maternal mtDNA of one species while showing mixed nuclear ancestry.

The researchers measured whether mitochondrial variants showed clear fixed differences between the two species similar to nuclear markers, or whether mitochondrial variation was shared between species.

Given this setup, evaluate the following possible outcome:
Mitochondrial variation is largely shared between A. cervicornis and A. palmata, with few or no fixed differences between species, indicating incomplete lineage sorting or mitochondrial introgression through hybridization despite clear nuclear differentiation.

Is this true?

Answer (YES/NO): YES